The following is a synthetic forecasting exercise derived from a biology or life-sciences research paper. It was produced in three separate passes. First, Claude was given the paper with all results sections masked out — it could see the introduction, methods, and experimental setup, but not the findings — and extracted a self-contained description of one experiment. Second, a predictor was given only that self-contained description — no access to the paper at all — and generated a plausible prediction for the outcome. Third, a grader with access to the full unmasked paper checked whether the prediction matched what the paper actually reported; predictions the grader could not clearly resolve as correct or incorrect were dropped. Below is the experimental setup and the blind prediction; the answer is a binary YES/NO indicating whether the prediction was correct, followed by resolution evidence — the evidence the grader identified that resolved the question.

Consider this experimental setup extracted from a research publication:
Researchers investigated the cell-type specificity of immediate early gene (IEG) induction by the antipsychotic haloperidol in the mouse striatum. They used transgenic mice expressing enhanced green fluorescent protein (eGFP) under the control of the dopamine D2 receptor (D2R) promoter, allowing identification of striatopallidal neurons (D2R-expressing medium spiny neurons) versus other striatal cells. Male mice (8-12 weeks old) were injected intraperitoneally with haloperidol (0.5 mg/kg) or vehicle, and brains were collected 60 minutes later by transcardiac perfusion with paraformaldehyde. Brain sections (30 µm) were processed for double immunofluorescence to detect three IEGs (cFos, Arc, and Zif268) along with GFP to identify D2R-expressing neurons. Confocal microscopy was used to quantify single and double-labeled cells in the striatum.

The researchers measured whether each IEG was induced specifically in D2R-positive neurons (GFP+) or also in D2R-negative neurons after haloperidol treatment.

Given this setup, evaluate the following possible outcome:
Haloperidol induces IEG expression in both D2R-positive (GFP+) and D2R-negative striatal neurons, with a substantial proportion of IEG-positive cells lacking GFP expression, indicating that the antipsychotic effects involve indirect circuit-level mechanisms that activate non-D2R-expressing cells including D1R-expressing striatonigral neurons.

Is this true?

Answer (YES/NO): NO